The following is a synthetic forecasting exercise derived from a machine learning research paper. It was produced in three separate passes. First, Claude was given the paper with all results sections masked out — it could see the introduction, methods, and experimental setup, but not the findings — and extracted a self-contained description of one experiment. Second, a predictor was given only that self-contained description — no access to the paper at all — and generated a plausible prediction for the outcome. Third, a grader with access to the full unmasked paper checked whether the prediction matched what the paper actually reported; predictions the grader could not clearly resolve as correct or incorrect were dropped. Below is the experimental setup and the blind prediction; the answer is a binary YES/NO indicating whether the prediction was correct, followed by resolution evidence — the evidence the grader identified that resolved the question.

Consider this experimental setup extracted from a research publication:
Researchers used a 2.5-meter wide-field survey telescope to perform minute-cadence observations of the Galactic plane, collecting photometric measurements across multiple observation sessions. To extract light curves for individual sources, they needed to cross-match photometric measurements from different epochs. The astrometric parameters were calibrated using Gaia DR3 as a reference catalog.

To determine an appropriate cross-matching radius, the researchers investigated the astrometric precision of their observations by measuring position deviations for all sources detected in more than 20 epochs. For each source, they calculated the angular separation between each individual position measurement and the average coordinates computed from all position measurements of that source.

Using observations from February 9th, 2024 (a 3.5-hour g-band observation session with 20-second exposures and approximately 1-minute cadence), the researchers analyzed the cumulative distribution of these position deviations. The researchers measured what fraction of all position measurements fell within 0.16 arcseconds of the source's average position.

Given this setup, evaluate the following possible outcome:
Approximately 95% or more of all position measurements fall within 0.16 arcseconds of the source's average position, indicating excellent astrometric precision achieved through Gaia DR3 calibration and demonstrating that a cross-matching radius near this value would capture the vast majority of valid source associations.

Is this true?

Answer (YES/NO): NO